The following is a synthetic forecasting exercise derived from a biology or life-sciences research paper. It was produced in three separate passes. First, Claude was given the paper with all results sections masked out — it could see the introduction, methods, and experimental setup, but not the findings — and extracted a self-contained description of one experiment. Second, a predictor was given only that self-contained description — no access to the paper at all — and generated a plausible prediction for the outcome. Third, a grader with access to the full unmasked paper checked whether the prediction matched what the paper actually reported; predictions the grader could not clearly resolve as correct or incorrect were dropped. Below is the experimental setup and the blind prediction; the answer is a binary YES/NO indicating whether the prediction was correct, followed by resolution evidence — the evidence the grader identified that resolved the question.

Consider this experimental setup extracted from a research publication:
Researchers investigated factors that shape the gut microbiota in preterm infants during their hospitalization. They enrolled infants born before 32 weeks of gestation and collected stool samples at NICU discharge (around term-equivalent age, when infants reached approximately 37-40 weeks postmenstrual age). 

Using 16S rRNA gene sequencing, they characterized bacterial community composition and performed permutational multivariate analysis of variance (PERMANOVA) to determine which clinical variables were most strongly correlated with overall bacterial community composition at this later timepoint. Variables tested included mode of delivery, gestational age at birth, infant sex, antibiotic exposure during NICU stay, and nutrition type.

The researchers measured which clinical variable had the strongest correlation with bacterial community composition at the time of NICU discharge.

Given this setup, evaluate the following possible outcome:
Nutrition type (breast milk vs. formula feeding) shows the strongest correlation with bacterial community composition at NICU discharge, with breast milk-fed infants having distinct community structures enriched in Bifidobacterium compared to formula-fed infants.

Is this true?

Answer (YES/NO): NO